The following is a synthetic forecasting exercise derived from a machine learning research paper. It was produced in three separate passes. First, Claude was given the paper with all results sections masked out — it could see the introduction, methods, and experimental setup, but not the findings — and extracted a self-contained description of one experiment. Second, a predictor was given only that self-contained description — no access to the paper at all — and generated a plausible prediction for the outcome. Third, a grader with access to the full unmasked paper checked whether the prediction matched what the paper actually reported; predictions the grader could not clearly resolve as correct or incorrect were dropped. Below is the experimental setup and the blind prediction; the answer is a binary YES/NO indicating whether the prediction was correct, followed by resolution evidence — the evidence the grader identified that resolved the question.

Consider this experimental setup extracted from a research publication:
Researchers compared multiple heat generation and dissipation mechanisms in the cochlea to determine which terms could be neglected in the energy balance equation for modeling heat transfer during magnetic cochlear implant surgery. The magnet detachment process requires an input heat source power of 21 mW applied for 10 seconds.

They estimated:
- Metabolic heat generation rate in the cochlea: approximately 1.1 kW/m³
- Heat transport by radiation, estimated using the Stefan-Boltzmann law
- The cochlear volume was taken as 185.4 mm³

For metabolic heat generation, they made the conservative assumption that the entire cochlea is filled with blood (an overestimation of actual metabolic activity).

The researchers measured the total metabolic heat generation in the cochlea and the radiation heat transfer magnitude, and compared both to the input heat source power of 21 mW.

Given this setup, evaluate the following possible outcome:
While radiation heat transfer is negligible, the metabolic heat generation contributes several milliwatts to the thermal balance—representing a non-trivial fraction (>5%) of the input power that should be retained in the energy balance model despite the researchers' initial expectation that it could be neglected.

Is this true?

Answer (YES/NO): NO